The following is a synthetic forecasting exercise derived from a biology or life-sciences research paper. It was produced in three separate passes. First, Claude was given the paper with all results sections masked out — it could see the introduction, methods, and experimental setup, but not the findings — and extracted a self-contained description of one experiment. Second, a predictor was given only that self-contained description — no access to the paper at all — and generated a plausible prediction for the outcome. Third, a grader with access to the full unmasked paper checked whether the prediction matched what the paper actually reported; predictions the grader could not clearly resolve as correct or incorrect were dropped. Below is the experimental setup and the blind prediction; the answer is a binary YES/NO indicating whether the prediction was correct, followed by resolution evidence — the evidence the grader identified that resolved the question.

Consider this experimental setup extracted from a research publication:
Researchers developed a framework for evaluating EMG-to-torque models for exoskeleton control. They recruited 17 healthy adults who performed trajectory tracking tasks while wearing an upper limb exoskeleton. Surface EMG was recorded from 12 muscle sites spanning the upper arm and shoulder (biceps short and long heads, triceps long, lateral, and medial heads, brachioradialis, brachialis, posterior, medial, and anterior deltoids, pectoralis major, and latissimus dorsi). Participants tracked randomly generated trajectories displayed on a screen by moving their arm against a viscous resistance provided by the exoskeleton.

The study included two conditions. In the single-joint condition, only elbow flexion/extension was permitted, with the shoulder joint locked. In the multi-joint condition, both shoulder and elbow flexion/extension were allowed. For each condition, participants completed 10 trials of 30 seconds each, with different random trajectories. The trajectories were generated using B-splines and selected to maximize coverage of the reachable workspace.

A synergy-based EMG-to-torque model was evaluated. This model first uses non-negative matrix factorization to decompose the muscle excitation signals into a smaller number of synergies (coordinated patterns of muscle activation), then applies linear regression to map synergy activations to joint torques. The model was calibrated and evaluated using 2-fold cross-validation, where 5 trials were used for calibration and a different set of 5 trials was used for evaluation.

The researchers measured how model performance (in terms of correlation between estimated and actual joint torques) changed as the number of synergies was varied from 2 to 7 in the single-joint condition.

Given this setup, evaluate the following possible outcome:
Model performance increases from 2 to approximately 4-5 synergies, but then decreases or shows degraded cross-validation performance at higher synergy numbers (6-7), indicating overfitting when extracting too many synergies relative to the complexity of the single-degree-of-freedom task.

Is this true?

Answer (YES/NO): NO